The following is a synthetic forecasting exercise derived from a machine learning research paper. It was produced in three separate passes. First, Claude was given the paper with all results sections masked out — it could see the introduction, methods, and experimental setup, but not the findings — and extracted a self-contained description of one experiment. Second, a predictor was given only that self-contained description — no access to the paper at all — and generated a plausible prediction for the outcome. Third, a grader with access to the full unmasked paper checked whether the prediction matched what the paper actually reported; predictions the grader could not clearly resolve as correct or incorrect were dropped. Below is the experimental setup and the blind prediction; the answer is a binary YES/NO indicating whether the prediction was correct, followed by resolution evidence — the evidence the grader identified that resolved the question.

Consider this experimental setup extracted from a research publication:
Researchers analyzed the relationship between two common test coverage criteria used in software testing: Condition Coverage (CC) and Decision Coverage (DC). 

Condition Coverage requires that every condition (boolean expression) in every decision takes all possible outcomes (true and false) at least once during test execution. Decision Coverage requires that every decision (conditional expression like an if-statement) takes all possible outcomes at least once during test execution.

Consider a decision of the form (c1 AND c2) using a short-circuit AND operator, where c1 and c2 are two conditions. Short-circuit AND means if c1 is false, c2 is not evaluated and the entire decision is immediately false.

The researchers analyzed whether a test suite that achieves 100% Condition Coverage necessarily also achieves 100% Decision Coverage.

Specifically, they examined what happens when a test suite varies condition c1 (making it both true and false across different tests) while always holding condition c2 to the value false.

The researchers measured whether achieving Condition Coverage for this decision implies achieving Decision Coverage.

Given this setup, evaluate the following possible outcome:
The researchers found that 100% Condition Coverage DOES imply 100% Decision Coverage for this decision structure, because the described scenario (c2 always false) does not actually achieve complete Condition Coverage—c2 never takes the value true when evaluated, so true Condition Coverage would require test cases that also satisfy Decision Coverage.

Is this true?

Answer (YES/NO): NO